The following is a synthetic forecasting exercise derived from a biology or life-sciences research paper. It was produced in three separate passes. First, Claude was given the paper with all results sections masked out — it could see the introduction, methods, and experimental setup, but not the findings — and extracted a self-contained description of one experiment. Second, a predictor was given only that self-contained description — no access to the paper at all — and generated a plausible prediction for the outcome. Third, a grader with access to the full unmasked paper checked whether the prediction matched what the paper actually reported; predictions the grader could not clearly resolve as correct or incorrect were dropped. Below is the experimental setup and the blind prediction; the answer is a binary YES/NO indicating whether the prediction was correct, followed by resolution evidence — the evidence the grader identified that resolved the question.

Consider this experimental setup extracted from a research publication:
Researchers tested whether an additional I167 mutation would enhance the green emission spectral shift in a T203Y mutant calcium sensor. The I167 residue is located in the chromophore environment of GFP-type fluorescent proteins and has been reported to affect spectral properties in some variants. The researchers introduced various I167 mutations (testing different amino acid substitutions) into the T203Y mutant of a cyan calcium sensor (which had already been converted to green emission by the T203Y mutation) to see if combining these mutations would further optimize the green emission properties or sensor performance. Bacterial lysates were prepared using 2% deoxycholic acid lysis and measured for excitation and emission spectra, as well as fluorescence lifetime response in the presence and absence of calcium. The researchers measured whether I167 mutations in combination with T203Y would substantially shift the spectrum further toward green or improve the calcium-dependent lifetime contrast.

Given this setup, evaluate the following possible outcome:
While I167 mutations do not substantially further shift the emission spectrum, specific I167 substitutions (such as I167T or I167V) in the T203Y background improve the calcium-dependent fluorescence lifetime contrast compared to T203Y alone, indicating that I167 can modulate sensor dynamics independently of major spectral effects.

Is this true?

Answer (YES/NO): NO